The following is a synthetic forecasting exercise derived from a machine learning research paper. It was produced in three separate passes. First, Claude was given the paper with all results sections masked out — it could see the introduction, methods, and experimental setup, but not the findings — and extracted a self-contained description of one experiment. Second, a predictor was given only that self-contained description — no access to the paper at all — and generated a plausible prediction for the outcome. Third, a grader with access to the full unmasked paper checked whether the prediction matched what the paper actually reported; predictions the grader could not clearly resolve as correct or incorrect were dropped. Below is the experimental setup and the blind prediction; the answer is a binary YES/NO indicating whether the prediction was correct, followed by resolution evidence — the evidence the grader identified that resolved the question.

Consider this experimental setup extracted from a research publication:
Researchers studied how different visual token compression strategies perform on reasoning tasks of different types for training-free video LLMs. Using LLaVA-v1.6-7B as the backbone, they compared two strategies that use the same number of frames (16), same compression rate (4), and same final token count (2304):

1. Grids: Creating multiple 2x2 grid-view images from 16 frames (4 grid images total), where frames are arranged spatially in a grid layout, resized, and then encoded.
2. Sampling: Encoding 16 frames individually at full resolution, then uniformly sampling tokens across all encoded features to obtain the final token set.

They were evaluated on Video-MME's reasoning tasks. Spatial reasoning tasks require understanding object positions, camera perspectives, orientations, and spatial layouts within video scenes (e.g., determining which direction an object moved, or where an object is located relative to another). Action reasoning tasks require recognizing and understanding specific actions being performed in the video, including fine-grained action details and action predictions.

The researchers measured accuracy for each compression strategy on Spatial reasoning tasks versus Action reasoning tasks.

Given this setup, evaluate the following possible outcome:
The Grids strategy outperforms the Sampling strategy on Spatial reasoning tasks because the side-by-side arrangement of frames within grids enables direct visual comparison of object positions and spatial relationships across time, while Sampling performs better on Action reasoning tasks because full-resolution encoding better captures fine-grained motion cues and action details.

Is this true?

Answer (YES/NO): YES